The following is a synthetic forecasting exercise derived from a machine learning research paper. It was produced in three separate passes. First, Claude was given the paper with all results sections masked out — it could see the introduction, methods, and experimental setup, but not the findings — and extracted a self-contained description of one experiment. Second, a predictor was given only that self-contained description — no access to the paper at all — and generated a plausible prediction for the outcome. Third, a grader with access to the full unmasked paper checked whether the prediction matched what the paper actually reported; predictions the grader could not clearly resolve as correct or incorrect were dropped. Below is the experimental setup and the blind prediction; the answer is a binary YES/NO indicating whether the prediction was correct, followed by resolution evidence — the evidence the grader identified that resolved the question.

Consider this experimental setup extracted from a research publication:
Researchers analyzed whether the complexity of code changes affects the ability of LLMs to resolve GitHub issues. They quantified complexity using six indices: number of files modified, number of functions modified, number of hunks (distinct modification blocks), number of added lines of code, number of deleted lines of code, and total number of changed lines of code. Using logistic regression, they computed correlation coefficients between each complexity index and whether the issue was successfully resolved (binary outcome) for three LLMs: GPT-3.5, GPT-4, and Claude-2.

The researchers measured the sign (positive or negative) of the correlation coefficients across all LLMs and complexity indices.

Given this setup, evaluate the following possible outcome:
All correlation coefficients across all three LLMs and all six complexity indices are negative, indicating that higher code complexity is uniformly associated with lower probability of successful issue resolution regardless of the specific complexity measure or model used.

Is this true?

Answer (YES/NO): YES